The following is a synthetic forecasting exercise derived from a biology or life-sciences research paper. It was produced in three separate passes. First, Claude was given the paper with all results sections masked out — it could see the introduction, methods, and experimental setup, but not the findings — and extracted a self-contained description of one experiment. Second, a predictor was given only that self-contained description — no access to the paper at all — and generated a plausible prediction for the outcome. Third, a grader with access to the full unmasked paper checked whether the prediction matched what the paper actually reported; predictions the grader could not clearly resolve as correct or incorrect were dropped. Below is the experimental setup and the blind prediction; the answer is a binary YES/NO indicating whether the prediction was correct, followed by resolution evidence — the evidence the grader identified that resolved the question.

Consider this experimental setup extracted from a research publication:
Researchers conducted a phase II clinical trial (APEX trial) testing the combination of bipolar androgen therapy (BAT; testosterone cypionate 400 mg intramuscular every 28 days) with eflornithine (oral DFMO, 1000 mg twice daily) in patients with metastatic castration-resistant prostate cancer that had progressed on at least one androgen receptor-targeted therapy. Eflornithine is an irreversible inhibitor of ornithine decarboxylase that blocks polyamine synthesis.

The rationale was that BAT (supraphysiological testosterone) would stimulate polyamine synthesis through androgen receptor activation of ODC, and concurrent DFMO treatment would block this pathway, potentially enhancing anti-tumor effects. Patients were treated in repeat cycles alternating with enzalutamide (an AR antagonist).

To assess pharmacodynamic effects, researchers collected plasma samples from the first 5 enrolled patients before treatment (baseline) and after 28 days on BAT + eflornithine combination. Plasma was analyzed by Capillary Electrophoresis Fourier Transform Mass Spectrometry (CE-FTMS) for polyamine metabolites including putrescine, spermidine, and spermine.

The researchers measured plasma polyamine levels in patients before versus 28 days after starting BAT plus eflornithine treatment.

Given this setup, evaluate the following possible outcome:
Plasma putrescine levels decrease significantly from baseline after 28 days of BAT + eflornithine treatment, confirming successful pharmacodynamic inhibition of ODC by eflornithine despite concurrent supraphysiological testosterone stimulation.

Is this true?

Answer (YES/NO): YES